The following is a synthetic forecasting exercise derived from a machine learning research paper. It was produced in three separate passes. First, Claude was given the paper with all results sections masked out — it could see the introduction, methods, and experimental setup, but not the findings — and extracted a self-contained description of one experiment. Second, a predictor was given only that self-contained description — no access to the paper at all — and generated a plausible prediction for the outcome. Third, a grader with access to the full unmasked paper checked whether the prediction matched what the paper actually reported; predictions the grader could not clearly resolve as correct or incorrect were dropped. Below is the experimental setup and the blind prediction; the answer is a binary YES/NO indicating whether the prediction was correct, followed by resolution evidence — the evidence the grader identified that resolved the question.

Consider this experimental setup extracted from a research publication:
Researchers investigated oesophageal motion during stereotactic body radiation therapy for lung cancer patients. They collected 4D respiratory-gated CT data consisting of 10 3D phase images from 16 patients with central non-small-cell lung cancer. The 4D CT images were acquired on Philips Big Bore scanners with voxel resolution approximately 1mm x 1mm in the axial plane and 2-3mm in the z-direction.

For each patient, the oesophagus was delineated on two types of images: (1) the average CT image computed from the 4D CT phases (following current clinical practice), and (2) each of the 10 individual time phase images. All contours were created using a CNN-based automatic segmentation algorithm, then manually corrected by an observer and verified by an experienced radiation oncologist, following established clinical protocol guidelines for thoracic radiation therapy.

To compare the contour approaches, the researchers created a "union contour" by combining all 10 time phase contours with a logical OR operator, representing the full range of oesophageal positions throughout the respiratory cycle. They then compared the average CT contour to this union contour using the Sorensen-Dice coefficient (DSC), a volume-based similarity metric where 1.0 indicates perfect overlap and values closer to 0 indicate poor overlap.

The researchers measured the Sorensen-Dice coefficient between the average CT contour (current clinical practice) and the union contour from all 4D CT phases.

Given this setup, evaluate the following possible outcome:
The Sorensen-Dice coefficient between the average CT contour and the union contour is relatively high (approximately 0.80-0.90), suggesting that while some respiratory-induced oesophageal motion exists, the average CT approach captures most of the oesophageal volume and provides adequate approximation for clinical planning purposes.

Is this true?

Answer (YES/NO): NO